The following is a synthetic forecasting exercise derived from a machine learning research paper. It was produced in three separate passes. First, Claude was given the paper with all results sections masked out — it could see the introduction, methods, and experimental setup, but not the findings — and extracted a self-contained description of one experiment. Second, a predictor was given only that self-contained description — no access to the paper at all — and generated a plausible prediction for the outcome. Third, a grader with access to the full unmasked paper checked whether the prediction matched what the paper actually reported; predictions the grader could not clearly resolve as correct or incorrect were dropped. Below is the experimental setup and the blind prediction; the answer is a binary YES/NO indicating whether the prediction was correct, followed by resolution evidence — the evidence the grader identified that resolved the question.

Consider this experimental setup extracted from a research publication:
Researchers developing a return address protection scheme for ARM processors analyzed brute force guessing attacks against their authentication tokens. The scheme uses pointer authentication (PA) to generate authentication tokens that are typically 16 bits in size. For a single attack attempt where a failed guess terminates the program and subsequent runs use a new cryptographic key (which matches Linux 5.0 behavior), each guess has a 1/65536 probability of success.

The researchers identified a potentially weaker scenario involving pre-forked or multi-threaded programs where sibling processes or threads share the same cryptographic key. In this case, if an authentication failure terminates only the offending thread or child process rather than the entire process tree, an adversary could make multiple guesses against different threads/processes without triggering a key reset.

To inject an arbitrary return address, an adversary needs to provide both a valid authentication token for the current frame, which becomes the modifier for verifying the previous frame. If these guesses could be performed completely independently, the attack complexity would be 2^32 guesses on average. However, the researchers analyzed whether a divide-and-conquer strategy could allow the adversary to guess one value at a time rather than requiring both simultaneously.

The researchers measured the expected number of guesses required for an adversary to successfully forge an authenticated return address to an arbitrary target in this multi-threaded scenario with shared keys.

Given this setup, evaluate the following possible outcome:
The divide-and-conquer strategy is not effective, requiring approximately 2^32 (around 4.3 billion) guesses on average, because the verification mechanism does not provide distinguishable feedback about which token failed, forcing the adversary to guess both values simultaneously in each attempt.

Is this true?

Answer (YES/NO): NO